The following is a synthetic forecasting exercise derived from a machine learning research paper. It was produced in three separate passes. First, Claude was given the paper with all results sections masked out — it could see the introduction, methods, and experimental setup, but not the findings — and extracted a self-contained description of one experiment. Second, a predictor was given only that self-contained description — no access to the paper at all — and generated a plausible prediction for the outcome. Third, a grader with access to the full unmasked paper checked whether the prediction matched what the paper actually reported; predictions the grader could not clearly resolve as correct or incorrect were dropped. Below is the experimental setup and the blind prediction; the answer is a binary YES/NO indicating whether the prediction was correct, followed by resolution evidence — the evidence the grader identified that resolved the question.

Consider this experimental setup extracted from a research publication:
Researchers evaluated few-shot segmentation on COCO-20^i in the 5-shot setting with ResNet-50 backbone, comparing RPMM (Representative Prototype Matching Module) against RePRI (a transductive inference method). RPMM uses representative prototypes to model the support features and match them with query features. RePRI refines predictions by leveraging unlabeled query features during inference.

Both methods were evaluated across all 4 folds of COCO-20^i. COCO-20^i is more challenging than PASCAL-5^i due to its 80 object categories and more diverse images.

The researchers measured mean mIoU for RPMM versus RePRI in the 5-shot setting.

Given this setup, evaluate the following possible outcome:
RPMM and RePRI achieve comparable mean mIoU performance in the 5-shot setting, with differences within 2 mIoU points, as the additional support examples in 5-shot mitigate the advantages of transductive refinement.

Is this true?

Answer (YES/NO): NO